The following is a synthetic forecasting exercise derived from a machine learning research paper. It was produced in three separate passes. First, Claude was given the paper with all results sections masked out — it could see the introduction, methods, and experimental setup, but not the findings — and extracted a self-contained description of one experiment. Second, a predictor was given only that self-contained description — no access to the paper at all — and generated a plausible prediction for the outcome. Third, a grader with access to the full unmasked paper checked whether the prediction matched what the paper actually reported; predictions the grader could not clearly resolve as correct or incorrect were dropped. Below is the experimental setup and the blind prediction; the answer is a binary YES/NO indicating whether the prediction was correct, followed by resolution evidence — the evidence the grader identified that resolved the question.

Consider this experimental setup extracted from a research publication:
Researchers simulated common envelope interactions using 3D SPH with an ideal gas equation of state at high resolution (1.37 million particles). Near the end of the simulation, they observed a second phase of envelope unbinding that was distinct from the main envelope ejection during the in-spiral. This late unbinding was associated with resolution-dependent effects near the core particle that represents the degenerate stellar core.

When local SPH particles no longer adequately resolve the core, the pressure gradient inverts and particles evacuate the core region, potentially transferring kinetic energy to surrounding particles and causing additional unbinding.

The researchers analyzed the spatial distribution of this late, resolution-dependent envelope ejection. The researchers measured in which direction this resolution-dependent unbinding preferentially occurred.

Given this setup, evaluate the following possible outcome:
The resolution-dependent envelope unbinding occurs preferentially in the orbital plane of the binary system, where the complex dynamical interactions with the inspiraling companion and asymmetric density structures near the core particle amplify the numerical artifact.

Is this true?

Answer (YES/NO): NO